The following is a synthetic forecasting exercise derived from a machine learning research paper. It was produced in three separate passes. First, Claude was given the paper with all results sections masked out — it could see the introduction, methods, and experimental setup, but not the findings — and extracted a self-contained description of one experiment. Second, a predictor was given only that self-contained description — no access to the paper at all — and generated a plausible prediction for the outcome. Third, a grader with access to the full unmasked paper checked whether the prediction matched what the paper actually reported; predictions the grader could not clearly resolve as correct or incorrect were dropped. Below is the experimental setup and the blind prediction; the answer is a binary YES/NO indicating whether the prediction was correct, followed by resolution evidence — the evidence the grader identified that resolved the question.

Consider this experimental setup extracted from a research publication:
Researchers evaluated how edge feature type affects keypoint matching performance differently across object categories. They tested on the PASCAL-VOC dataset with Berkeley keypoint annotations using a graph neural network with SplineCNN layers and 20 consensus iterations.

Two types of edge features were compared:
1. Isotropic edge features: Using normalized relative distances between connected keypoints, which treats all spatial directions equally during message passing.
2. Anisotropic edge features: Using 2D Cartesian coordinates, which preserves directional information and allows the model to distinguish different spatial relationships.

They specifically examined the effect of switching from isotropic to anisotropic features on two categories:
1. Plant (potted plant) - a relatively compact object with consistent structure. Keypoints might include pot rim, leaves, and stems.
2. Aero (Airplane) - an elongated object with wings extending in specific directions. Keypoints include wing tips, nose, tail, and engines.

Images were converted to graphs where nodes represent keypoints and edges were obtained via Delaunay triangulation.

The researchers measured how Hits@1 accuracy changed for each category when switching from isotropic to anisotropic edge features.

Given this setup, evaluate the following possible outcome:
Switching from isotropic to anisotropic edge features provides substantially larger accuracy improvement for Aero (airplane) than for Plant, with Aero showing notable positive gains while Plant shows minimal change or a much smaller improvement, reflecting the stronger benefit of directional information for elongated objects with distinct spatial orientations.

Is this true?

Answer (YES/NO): NO